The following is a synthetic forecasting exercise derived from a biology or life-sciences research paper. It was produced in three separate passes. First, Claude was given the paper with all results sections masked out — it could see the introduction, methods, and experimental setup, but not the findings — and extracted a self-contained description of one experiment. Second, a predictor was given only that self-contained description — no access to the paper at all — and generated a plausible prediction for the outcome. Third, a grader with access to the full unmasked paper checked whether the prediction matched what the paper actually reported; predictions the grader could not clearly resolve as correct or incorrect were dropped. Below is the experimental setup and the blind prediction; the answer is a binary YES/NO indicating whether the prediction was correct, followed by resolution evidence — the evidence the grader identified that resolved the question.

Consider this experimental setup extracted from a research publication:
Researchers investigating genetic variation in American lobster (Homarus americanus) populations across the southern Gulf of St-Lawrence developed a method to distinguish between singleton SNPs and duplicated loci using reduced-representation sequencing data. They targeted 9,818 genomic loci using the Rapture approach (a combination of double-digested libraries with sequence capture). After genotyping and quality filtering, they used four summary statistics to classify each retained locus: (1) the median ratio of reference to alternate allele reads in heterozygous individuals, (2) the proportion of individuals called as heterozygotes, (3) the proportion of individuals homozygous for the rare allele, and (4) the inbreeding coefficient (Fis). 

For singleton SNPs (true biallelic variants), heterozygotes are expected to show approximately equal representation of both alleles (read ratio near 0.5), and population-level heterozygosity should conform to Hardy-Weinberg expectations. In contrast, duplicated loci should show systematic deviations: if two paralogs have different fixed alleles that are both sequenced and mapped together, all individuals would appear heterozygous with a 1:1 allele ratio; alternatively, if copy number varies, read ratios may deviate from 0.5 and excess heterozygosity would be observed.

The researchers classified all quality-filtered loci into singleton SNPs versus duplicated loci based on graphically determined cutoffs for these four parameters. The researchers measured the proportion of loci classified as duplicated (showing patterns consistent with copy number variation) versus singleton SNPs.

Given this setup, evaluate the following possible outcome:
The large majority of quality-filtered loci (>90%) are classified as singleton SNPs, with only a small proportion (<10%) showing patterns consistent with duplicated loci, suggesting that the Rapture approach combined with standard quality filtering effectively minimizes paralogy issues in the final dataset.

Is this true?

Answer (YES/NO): NO